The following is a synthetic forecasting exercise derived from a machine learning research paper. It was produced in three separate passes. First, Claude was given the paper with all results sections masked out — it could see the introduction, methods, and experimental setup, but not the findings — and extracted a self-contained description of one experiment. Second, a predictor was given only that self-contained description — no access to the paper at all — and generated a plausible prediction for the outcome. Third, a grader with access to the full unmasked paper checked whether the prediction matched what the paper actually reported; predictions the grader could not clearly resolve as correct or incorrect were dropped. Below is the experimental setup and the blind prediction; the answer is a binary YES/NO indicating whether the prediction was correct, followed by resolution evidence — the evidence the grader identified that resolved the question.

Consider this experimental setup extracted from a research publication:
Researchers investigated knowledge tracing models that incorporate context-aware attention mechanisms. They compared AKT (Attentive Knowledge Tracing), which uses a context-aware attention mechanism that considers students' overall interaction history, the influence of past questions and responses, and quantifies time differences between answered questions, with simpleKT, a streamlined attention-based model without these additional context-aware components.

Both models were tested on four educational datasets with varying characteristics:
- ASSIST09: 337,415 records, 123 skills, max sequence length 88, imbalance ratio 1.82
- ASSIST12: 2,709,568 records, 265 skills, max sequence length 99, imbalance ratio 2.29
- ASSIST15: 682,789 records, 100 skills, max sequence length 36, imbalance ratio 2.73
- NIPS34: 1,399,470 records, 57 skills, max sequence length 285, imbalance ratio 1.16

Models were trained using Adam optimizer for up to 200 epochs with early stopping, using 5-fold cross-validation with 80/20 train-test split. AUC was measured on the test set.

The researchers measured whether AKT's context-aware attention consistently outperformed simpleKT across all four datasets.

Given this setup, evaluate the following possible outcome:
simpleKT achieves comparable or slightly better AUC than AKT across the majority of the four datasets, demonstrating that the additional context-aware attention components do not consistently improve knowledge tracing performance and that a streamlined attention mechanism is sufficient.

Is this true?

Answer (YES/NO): NO